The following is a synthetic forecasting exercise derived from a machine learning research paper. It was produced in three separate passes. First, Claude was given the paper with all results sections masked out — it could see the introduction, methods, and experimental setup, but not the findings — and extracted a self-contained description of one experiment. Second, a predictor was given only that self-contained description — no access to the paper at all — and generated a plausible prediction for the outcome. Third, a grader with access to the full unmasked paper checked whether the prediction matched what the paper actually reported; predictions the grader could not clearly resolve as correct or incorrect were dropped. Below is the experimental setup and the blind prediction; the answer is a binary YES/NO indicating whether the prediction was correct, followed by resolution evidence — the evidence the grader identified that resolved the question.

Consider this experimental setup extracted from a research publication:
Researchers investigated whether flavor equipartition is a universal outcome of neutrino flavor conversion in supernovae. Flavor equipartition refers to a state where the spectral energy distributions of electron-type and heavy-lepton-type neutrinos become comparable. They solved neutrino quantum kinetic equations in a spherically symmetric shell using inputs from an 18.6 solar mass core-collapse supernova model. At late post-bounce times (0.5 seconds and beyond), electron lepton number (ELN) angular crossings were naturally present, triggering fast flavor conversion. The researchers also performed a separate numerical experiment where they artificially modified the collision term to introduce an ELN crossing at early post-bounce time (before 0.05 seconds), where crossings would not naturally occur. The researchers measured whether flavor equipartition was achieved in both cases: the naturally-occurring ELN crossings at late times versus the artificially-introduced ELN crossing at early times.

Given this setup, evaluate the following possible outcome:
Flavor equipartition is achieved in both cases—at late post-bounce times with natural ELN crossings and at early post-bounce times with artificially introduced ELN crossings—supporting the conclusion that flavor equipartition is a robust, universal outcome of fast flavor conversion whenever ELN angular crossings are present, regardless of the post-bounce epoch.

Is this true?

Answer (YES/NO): NO